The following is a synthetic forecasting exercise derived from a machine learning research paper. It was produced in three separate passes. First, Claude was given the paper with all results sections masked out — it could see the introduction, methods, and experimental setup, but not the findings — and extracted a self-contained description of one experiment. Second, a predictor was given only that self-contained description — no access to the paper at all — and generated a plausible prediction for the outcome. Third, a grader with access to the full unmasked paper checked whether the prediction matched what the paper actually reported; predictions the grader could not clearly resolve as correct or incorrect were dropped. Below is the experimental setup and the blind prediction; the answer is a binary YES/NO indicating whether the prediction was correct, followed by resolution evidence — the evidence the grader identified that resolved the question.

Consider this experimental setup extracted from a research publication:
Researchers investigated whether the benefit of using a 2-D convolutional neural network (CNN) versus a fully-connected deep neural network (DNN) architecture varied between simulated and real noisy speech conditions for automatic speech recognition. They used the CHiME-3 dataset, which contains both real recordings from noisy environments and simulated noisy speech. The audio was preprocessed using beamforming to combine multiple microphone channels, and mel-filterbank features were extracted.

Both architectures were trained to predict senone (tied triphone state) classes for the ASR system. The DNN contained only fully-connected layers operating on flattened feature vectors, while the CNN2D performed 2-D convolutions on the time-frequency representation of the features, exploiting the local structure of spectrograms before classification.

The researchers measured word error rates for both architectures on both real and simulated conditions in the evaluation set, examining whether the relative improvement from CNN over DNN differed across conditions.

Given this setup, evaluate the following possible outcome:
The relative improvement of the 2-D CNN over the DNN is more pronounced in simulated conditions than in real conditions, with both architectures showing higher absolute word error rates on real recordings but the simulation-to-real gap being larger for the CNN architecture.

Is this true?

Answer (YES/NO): NO